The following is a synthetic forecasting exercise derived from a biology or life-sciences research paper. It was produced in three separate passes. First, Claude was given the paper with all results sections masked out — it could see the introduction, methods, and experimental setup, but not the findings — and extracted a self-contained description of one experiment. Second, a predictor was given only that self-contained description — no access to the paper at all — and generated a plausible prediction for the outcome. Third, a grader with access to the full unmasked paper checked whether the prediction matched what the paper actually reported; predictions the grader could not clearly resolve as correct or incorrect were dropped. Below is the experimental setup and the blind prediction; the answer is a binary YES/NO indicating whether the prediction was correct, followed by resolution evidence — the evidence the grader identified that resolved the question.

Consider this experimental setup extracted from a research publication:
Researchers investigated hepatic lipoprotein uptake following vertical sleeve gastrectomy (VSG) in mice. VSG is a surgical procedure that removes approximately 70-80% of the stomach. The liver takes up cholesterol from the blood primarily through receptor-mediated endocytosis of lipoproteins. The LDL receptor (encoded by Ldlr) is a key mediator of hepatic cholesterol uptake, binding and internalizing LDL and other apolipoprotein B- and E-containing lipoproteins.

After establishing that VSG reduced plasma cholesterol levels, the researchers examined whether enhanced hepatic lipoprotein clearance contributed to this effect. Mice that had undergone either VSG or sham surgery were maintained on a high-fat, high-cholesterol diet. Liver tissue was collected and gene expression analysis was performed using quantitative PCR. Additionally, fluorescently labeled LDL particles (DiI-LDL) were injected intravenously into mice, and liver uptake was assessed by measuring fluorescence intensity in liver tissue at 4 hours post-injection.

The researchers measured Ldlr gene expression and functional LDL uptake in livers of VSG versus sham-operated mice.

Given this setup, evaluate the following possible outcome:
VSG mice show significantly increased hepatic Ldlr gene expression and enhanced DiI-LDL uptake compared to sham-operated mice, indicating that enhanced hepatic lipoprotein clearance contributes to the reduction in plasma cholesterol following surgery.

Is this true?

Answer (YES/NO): NO